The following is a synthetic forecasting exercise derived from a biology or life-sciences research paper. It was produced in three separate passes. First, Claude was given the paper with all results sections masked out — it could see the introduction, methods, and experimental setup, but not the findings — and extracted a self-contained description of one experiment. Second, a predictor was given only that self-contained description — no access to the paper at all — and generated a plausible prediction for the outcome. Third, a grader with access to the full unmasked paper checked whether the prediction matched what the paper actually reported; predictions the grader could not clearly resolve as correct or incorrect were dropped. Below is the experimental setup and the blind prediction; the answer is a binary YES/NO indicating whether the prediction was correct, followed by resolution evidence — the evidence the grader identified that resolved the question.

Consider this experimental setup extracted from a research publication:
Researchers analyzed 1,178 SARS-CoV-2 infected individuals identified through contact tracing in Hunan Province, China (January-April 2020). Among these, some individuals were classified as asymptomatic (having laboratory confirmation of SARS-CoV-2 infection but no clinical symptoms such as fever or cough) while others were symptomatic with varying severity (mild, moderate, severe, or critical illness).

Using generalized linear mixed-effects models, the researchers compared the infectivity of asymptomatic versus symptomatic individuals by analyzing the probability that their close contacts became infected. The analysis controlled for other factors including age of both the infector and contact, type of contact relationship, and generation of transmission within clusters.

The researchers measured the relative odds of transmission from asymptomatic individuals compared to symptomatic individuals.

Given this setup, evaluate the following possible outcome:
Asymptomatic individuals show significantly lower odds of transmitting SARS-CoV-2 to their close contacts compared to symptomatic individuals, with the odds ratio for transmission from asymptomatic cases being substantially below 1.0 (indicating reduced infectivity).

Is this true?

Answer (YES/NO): NO